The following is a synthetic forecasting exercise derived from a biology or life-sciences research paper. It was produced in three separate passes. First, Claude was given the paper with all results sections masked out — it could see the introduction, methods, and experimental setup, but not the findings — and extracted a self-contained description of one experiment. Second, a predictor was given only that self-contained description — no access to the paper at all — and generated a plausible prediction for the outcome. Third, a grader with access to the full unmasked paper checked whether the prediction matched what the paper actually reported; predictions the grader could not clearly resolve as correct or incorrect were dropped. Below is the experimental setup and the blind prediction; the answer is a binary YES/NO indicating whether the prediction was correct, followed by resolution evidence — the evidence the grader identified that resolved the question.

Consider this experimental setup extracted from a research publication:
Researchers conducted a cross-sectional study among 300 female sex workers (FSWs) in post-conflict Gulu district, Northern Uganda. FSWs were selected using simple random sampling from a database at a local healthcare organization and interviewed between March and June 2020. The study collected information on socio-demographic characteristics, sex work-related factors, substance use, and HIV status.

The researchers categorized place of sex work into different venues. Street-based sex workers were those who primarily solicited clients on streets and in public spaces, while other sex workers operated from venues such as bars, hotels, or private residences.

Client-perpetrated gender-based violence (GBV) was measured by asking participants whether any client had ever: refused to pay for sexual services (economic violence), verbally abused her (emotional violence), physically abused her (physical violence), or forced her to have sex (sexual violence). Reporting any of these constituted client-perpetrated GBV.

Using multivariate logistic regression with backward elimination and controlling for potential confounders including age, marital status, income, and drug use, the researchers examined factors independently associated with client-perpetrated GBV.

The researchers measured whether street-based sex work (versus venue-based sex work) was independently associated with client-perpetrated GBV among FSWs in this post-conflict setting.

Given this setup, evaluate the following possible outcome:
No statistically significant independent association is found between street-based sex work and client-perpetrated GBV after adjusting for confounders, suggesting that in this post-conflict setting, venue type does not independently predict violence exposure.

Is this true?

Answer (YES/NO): NO